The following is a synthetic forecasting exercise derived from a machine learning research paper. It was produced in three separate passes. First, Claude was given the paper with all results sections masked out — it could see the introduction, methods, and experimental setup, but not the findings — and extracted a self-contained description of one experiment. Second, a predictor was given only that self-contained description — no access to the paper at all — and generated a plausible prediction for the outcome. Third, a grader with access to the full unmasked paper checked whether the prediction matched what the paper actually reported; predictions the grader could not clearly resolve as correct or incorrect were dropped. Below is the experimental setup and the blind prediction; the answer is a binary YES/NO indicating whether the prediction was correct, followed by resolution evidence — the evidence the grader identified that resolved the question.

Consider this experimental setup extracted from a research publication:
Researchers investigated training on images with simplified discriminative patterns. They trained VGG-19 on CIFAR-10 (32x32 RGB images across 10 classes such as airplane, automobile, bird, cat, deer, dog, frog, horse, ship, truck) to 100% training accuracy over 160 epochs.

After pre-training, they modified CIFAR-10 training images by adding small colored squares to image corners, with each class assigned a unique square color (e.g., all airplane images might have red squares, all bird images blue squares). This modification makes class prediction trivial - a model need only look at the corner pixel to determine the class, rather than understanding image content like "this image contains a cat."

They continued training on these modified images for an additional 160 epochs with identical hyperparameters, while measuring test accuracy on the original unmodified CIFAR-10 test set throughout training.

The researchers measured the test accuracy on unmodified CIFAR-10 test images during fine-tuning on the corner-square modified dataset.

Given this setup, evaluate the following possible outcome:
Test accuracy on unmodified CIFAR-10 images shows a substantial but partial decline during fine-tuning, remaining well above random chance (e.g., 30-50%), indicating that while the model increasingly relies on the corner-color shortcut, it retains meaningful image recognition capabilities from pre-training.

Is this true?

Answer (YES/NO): NO